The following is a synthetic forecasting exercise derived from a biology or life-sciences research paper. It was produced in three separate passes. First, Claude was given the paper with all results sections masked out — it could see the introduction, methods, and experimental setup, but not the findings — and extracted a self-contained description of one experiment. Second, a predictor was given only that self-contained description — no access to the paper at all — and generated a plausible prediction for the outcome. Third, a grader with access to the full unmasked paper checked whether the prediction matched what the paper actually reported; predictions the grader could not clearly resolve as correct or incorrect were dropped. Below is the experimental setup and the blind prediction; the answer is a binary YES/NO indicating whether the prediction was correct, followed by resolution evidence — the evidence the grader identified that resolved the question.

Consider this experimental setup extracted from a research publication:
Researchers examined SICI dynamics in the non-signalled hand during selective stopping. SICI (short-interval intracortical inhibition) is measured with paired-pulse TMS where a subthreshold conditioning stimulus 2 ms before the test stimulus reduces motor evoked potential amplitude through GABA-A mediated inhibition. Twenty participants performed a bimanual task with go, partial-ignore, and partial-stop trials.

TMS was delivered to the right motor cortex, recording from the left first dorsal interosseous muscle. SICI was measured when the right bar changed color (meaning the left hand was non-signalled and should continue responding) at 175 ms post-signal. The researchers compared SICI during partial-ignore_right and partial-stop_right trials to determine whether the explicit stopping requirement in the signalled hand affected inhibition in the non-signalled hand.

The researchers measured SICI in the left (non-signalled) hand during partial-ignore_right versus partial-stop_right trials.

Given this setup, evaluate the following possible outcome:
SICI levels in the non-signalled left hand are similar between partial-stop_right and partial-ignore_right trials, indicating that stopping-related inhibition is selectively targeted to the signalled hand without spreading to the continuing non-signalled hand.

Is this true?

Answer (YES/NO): YES